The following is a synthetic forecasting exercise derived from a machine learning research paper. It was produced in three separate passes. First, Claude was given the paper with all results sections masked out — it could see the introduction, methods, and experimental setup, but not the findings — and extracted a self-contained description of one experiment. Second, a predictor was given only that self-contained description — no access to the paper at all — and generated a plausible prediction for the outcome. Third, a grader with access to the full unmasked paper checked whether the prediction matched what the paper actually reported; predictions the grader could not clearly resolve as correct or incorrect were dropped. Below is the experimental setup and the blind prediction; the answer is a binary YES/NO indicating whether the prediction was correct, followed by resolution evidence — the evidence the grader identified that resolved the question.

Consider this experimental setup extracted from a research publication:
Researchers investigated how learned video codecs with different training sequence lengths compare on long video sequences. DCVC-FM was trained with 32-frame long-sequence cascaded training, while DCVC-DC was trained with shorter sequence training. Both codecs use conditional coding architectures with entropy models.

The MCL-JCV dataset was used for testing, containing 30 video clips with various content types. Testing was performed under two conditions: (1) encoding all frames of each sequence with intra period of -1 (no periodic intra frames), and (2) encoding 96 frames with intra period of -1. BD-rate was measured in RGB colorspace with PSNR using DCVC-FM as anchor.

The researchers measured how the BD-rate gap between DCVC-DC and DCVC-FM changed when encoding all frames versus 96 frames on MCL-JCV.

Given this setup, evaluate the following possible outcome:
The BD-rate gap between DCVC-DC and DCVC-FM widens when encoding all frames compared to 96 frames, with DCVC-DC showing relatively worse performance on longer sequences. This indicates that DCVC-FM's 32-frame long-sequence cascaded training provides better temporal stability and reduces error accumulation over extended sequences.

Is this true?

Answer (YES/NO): YES